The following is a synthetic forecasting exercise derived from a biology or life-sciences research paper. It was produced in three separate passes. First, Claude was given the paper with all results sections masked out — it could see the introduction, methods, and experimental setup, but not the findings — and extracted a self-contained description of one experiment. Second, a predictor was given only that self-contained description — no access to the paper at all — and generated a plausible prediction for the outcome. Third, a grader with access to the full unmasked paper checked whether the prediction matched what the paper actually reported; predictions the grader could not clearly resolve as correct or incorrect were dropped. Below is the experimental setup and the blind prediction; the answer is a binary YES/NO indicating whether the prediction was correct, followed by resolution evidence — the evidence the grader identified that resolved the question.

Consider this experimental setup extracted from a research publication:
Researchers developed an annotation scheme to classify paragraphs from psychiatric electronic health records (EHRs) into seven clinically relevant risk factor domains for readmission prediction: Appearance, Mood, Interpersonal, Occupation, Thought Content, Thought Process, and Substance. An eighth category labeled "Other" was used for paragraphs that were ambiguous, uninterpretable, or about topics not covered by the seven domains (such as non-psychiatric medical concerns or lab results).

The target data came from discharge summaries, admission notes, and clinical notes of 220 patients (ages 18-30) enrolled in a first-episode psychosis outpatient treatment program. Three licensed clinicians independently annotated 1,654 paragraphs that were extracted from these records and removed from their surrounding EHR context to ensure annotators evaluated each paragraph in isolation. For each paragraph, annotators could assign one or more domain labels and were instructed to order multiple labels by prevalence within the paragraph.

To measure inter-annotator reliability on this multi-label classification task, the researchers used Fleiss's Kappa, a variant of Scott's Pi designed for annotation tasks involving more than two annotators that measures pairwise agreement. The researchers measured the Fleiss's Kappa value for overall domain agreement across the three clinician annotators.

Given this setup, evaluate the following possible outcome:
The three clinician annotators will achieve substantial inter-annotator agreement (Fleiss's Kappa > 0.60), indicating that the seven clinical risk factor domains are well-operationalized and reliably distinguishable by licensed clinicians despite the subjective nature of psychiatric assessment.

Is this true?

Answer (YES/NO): NO